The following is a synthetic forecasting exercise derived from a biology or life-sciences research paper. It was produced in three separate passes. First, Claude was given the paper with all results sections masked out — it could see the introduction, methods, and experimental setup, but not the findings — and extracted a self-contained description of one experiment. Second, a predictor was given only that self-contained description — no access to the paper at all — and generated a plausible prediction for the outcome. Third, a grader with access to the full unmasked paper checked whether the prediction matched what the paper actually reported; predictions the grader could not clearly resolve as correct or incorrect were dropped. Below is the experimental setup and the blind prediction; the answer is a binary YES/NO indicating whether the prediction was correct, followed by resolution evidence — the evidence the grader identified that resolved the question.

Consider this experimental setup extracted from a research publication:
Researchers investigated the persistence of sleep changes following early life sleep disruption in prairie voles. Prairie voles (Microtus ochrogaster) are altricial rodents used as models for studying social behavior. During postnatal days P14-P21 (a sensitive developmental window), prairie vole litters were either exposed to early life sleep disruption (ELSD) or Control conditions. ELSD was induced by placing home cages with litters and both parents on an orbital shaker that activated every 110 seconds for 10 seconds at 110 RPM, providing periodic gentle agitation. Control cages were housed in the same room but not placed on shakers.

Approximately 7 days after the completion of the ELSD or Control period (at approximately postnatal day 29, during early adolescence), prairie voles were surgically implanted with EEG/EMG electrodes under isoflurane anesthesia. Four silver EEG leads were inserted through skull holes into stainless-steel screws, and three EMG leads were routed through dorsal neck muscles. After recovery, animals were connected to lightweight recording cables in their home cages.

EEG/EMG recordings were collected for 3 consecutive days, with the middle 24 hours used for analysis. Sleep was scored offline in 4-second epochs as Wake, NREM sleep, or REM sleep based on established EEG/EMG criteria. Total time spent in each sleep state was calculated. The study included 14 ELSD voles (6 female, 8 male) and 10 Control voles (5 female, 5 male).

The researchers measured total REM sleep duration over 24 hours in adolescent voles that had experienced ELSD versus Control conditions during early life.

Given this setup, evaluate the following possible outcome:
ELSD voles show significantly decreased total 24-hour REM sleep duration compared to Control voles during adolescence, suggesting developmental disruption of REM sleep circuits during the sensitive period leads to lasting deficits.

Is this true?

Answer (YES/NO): NO